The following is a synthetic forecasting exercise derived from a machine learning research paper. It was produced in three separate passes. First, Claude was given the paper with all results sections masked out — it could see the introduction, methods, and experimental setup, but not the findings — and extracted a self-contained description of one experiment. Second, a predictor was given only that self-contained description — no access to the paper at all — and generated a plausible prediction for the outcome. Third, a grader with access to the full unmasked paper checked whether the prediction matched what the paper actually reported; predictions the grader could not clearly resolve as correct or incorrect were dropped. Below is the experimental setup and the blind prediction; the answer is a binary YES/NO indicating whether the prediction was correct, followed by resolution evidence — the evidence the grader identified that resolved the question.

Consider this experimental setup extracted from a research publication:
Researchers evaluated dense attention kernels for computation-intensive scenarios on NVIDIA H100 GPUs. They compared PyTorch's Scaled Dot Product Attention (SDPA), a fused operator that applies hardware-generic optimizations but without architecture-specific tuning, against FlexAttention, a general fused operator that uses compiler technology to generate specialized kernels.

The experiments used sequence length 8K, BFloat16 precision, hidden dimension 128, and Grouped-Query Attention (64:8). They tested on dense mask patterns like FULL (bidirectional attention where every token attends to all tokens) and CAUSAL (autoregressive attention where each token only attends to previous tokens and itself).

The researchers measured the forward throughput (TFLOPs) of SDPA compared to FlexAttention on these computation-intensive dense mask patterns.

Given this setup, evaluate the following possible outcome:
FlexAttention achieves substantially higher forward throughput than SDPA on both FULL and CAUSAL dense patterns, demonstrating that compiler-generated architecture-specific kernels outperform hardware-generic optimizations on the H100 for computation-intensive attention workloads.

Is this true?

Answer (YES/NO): NO